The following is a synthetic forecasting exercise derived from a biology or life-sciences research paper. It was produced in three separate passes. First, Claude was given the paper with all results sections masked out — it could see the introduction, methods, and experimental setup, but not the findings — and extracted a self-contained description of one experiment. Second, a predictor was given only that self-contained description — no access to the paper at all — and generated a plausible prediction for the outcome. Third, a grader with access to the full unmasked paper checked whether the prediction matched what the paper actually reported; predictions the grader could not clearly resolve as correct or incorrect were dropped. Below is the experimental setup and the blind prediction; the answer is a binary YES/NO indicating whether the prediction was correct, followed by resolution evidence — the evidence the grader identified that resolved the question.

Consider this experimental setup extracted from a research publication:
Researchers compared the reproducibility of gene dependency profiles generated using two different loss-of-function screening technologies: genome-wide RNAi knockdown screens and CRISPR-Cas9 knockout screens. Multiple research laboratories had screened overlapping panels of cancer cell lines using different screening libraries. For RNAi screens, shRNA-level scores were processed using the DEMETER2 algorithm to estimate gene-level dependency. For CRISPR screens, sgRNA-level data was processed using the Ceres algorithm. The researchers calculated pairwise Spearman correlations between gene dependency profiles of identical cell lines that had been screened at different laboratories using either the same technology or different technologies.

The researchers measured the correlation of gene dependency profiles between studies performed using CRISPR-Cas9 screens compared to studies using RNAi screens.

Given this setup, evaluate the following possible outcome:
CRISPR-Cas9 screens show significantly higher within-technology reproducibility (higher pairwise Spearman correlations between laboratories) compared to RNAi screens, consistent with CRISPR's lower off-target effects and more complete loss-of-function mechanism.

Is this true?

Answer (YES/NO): YES